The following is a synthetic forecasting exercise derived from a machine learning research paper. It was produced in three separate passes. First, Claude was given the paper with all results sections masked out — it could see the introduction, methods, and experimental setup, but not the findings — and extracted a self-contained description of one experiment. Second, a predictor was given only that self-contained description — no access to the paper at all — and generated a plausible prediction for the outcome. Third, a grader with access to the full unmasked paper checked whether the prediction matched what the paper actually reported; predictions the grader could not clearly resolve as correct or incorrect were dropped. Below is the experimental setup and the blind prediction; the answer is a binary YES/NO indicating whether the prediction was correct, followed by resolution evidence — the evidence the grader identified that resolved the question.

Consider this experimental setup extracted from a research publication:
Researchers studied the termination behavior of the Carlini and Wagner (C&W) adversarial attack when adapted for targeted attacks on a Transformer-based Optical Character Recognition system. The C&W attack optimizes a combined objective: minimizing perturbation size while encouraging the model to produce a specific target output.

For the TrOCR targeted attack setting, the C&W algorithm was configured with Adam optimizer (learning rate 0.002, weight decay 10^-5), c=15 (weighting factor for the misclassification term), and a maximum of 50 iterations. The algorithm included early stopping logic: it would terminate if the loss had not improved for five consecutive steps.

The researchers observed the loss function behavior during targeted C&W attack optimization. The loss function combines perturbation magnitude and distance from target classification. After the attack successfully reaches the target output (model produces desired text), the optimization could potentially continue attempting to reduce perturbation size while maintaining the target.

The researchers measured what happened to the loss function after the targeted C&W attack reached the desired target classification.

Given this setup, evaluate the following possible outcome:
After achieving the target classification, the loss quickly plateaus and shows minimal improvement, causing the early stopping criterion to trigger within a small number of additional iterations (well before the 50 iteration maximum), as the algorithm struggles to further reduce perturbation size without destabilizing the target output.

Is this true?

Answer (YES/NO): NO